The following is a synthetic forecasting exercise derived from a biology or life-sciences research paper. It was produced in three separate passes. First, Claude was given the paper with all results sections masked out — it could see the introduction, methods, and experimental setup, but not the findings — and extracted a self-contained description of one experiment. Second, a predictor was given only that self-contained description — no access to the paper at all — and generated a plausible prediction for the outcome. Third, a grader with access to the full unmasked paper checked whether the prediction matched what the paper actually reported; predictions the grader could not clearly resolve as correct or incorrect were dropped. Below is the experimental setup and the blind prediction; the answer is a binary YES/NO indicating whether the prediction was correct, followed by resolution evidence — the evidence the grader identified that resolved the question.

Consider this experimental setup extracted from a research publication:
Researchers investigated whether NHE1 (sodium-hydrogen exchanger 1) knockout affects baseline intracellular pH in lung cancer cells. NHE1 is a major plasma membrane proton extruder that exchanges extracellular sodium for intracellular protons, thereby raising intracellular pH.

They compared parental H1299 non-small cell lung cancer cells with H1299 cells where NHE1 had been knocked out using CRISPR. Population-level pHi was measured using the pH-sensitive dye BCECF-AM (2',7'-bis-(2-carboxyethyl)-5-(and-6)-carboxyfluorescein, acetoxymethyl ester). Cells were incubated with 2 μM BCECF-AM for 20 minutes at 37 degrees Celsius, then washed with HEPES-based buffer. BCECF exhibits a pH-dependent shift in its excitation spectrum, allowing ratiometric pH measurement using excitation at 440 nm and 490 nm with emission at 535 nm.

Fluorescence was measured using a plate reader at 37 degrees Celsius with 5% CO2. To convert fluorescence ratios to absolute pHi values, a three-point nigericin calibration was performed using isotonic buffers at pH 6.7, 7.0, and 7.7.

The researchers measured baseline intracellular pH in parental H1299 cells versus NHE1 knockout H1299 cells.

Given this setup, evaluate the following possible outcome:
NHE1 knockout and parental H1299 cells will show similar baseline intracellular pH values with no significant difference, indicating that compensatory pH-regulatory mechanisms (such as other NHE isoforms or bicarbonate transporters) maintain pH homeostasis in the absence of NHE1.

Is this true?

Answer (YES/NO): NO